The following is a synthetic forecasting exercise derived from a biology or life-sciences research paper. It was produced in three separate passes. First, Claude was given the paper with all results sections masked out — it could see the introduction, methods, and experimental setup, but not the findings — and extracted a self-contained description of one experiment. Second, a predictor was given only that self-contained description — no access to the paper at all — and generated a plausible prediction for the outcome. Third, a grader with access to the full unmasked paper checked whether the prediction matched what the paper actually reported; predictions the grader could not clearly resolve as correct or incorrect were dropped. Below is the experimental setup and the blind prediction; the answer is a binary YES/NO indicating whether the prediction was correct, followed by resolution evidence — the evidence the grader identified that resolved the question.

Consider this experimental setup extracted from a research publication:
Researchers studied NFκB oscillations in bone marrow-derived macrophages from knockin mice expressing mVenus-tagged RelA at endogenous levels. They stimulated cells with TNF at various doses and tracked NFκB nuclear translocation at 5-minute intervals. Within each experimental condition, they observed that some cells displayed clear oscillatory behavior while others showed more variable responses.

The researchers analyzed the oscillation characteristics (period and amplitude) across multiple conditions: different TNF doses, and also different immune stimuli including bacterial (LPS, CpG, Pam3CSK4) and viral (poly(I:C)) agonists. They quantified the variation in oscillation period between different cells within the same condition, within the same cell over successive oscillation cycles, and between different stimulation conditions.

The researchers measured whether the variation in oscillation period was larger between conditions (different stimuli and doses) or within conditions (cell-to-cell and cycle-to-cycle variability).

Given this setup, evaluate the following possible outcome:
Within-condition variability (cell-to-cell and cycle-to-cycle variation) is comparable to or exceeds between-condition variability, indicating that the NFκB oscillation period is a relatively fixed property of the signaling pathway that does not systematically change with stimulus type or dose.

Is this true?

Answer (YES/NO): NO